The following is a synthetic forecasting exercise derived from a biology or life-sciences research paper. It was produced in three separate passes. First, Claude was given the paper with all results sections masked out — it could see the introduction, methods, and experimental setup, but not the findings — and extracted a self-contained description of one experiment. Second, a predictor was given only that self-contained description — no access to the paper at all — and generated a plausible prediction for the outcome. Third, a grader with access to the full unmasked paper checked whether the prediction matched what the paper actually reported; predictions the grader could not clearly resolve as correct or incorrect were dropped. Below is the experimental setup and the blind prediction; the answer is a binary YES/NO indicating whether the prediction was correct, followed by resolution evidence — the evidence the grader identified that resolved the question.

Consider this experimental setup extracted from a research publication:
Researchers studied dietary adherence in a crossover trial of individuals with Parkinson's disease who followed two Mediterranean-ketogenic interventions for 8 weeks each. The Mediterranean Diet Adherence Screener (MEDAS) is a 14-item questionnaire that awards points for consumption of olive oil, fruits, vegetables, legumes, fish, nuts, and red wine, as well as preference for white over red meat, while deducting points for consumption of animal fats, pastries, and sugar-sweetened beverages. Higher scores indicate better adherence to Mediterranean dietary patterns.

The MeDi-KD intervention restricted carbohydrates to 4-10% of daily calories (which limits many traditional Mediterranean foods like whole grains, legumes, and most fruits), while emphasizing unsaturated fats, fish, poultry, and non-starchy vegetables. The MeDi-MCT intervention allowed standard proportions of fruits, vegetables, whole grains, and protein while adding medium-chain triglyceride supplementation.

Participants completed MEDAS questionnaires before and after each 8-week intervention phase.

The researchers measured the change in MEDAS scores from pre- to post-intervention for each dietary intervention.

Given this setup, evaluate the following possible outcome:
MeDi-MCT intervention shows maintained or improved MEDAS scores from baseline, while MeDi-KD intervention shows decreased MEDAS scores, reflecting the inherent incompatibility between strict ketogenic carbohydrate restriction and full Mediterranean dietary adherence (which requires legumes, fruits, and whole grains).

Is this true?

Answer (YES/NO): NO